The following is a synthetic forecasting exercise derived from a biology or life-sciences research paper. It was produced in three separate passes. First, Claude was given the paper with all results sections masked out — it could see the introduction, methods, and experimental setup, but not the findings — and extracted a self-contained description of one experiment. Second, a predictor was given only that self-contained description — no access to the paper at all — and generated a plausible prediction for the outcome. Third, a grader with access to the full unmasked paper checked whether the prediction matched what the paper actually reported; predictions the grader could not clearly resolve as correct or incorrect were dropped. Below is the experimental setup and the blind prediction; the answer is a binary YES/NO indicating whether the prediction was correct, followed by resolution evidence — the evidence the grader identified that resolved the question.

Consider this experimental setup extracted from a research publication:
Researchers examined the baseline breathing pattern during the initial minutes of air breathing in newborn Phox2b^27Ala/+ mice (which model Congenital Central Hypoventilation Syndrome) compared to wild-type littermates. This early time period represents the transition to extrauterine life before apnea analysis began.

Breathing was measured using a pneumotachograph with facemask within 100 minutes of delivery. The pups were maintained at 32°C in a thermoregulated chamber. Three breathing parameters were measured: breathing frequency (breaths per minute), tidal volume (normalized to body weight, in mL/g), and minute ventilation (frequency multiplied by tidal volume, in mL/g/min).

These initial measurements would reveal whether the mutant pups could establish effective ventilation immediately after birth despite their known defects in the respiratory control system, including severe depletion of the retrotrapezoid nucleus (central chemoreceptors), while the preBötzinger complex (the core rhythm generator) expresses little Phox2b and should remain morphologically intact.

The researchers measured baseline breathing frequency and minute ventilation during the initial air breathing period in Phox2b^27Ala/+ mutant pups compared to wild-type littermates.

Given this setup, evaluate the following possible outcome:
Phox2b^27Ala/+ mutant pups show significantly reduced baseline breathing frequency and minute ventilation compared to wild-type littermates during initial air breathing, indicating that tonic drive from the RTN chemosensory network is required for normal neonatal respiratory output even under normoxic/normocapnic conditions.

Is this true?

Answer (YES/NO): YES